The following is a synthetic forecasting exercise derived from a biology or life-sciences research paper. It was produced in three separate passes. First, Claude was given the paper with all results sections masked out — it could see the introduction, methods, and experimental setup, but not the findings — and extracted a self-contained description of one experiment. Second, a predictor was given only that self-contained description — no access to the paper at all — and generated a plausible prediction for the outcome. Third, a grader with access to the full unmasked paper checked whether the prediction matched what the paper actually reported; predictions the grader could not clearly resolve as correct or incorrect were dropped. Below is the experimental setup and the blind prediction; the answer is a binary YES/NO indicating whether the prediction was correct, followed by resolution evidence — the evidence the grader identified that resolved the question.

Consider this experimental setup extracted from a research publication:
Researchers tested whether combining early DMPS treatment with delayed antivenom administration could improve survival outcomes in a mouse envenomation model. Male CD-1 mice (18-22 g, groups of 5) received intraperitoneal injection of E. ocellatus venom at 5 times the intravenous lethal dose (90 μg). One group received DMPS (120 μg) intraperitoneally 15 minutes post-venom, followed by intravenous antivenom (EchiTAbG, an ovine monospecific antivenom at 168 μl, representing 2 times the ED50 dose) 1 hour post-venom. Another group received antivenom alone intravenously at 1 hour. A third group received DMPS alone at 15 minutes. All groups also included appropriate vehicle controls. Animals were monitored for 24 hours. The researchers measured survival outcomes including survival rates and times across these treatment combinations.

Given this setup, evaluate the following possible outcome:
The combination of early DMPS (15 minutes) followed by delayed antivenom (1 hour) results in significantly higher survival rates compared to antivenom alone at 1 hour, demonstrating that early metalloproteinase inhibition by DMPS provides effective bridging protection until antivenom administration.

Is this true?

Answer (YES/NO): YES